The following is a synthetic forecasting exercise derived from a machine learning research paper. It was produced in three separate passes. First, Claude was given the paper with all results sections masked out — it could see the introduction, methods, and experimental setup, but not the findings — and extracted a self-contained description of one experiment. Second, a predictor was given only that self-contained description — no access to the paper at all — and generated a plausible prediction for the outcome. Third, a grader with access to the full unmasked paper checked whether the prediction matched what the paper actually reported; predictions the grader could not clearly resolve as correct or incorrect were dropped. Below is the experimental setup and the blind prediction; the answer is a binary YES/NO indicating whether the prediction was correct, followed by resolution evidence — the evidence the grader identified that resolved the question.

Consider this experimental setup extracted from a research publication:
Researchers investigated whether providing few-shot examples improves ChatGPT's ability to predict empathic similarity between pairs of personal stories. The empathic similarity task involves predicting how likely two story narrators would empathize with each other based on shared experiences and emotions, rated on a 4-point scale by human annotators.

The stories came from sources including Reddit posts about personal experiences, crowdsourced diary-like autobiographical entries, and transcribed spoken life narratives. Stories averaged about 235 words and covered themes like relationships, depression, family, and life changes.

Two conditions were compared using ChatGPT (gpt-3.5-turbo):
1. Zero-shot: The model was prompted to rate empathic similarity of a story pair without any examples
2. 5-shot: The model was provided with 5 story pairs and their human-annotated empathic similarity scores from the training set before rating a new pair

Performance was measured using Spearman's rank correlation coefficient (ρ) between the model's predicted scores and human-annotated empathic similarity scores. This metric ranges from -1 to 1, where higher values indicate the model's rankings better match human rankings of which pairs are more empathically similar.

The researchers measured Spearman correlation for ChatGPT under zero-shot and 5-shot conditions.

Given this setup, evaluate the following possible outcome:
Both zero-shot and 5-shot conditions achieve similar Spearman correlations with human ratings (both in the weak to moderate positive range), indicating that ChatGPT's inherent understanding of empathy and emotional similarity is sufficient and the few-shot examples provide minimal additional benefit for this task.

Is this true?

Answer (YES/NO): NO